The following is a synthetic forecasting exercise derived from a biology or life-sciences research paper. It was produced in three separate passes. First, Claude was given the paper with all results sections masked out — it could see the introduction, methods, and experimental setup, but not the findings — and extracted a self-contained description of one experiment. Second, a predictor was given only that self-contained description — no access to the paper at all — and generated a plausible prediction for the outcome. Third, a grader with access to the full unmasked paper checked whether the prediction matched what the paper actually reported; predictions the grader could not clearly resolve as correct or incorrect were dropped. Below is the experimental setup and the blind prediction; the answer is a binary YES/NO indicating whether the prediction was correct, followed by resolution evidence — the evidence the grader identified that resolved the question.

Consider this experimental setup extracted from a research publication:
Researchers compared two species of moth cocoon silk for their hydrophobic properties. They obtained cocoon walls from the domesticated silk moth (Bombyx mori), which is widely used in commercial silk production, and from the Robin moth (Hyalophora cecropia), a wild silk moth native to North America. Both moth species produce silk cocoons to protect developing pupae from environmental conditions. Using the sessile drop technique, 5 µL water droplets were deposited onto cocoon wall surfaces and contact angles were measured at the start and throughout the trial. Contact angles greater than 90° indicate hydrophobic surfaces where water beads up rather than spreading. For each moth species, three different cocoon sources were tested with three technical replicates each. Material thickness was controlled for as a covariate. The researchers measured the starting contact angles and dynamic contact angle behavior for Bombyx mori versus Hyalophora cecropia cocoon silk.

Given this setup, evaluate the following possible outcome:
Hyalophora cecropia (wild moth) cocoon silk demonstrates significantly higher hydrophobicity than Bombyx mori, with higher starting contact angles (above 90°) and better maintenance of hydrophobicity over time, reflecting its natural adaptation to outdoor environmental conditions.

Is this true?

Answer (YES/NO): NO